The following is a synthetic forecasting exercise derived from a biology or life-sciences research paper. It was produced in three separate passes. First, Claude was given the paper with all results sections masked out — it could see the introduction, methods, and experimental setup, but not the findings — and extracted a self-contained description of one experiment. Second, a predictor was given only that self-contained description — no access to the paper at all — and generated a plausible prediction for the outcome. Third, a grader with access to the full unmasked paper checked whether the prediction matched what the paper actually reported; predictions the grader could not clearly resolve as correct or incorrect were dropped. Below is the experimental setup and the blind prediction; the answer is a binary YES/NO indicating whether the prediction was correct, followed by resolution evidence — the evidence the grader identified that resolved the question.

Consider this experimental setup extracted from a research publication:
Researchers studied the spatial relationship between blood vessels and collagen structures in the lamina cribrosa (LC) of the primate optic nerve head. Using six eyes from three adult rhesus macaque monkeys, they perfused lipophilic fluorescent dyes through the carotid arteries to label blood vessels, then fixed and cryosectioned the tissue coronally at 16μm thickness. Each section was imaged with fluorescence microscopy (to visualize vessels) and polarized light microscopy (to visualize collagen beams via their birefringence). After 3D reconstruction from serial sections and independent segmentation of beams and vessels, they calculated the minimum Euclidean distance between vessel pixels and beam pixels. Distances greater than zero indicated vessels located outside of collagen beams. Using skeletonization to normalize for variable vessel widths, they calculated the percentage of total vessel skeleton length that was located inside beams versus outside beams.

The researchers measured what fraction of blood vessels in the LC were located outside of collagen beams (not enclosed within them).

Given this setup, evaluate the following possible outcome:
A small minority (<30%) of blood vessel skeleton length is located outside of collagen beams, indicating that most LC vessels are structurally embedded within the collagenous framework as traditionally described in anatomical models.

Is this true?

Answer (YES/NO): NO